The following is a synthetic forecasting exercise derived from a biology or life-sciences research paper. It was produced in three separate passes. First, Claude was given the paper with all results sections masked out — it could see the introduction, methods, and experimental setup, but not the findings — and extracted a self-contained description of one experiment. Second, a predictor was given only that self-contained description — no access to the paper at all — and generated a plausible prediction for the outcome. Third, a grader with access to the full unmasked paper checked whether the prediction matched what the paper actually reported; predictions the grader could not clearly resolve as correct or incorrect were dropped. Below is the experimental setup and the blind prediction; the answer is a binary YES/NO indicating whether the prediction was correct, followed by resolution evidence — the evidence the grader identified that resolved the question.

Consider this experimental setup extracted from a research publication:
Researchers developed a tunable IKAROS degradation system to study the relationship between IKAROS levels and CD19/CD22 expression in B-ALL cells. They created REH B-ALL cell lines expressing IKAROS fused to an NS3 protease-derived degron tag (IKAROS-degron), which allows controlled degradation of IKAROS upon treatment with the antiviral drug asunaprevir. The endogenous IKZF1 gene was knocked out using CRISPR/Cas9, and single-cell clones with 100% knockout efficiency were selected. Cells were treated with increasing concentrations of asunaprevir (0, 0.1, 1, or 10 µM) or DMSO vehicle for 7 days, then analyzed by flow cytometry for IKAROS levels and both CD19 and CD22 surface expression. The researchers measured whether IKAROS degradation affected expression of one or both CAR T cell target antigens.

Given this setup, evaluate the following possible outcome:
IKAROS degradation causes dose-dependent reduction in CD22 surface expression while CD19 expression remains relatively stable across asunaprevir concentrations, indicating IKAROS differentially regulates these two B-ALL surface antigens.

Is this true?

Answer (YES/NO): NO